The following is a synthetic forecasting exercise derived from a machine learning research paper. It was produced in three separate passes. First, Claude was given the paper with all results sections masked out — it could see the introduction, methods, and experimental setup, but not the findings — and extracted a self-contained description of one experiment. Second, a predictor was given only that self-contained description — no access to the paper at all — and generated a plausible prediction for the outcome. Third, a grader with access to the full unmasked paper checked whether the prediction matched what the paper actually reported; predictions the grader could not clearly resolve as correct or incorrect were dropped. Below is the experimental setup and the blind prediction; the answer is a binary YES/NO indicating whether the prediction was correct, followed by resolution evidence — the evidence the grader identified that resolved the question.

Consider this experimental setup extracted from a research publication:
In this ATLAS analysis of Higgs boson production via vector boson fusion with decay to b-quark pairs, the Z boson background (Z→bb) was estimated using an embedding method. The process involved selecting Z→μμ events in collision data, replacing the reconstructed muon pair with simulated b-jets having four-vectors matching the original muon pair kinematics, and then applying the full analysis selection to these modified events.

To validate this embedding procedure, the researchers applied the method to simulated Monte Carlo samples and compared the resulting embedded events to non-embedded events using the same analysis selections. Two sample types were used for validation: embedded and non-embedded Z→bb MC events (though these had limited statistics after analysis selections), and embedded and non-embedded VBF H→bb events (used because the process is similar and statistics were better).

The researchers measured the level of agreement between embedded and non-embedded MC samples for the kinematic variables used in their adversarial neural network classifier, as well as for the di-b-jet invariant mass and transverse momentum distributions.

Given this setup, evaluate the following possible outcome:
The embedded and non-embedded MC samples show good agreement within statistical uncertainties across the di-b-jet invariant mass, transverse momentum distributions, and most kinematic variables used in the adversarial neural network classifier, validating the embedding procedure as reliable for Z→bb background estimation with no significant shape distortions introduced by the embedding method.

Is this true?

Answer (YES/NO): NO